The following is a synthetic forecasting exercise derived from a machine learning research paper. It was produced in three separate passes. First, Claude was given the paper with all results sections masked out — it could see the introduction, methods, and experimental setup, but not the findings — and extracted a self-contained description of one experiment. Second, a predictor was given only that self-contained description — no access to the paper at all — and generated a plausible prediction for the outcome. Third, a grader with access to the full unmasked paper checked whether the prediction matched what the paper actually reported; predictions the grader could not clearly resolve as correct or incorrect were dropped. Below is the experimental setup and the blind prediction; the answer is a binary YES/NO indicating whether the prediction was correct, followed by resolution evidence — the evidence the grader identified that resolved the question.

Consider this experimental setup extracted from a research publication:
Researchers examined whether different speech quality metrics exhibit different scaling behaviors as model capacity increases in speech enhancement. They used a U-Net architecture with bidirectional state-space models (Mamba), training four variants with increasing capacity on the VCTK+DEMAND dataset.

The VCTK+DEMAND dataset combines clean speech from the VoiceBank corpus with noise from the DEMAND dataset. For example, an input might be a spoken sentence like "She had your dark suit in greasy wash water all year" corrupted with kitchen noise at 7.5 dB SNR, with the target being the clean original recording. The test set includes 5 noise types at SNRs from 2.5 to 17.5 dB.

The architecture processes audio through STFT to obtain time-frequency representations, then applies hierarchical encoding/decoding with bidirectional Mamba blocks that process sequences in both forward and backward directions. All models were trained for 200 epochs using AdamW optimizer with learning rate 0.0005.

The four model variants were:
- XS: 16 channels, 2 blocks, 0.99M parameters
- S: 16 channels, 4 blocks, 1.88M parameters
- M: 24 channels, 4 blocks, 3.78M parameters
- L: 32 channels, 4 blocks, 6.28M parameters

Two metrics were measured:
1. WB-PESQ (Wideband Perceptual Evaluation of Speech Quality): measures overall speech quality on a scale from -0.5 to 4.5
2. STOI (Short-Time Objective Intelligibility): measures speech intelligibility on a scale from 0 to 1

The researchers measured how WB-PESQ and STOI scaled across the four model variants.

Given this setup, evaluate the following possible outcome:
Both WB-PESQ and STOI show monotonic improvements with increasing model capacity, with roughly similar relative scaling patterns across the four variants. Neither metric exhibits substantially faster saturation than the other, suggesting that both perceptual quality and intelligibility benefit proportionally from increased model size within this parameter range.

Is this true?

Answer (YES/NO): NO